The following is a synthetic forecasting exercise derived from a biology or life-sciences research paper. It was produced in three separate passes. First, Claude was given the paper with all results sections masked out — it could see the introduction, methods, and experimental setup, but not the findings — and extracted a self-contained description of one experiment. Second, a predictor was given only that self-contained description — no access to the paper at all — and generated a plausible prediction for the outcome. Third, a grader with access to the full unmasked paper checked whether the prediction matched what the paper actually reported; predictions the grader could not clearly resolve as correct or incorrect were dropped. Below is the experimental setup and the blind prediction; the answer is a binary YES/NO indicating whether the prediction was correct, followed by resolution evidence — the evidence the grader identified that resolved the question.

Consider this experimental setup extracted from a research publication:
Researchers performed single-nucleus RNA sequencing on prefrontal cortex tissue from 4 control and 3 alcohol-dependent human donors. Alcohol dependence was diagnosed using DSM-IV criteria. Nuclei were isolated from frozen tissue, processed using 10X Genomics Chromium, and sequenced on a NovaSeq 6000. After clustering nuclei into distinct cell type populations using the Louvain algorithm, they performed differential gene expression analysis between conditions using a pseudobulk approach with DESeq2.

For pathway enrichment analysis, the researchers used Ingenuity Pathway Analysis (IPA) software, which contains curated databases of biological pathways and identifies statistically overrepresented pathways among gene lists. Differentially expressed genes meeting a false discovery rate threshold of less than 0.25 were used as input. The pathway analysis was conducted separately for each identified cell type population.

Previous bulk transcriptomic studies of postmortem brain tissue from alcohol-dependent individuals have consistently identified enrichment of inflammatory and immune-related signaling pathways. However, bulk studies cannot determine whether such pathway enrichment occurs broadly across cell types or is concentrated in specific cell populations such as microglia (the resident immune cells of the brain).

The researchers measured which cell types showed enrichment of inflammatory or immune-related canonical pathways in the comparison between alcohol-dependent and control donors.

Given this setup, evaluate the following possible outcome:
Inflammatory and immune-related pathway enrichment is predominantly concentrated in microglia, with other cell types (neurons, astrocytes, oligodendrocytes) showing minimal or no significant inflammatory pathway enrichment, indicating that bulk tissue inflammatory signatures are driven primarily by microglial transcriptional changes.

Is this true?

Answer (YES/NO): NO